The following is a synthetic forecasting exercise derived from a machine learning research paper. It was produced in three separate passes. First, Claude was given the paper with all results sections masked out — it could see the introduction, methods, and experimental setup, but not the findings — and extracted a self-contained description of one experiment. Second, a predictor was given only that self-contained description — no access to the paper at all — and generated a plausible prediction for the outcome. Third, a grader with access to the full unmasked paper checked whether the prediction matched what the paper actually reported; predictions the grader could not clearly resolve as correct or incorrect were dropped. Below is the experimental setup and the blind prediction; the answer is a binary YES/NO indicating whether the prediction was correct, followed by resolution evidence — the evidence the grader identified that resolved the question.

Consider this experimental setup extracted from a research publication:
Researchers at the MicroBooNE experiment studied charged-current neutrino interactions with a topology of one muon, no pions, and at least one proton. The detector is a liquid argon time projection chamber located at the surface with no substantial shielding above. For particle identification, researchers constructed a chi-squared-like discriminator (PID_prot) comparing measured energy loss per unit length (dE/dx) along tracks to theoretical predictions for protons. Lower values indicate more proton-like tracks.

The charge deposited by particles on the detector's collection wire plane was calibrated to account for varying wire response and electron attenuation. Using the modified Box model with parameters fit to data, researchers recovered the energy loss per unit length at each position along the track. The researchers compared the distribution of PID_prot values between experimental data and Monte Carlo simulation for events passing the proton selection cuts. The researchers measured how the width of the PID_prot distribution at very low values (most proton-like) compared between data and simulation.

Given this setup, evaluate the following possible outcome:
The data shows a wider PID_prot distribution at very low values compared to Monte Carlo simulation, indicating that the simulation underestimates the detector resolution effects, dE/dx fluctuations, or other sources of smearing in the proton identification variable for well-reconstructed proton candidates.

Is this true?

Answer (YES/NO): YES